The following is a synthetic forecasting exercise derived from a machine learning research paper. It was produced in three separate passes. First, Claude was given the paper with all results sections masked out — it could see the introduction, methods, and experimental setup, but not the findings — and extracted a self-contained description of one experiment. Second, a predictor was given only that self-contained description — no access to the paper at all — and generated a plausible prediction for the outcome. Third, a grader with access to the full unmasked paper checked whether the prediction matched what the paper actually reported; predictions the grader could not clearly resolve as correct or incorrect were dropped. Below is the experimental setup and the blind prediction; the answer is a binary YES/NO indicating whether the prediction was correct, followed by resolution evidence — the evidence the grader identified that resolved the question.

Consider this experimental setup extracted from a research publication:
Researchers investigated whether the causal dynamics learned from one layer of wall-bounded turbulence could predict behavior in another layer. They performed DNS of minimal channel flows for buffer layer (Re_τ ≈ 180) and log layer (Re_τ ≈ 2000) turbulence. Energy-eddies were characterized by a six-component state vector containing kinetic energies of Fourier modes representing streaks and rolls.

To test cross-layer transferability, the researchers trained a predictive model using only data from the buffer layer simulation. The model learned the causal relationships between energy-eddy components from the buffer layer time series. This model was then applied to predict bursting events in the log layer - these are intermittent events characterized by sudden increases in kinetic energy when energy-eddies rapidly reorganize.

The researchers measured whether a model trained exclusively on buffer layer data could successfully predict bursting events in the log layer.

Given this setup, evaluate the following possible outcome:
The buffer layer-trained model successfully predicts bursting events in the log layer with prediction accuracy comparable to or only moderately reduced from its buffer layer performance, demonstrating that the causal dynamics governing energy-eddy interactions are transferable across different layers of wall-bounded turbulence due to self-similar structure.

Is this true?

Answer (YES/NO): YES